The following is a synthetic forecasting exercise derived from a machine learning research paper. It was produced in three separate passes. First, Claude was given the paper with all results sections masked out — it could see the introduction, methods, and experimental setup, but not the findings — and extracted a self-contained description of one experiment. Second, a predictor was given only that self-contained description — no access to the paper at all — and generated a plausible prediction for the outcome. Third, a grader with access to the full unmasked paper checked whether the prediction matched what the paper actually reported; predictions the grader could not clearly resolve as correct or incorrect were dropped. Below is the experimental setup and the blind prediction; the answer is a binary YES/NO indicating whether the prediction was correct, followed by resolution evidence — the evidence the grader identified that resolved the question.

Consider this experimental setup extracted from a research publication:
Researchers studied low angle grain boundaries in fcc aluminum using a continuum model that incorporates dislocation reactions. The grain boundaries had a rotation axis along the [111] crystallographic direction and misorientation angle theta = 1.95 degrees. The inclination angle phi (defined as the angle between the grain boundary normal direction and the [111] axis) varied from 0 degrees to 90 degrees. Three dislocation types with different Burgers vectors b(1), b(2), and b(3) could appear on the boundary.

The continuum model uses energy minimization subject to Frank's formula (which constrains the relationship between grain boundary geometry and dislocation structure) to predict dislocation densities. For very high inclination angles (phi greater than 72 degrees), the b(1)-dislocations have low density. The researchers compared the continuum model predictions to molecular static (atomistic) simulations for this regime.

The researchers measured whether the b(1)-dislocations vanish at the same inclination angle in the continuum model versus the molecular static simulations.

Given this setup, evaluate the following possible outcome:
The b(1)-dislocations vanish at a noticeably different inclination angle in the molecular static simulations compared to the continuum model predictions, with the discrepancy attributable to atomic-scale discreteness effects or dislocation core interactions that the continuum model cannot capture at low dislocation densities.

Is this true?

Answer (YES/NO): NO